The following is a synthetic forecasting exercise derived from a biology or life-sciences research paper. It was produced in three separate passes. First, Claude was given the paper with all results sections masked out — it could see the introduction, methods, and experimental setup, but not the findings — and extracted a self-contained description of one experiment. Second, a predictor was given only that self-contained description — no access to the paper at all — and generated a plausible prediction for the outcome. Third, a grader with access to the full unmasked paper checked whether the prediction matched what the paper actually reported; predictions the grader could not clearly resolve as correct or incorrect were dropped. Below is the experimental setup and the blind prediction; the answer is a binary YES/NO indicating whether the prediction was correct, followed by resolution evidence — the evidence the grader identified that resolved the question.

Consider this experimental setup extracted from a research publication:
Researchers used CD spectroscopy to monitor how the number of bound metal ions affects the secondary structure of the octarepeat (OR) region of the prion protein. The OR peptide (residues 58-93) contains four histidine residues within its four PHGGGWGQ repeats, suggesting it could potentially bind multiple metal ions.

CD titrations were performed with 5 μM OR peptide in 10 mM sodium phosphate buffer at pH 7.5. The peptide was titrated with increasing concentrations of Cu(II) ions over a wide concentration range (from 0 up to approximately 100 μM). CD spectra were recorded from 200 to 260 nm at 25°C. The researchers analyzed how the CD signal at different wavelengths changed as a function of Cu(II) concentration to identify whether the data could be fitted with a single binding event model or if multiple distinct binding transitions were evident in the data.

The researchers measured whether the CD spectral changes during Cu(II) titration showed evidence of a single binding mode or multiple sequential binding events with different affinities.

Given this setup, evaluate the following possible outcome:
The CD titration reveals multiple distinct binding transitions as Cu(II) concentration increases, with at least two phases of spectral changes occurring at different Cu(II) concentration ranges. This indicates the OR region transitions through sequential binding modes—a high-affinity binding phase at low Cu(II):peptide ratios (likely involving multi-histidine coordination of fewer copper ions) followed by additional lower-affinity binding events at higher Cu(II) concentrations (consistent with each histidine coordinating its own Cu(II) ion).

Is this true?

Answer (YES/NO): YES